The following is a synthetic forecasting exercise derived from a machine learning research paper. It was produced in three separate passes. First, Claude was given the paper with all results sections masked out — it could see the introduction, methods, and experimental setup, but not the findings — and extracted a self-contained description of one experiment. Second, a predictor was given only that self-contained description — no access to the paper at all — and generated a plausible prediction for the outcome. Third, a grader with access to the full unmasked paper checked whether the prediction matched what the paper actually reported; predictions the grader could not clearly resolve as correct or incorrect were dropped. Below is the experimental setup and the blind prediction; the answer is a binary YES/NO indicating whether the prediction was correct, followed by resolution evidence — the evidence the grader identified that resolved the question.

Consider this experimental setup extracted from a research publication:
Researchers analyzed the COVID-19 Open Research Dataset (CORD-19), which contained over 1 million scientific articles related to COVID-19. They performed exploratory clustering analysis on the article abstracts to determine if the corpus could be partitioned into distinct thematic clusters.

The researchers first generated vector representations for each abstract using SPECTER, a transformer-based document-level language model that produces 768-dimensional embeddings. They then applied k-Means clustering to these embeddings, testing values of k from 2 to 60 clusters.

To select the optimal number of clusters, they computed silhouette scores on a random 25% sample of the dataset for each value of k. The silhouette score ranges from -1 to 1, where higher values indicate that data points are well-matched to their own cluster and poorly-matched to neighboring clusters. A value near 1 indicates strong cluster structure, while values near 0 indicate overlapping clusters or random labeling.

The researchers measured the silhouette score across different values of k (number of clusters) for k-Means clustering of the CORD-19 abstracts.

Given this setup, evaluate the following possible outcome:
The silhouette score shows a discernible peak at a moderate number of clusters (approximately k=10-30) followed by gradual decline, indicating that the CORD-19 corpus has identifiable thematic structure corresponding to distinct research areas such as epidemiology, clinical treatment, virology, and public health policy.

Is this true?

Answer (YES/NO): NO